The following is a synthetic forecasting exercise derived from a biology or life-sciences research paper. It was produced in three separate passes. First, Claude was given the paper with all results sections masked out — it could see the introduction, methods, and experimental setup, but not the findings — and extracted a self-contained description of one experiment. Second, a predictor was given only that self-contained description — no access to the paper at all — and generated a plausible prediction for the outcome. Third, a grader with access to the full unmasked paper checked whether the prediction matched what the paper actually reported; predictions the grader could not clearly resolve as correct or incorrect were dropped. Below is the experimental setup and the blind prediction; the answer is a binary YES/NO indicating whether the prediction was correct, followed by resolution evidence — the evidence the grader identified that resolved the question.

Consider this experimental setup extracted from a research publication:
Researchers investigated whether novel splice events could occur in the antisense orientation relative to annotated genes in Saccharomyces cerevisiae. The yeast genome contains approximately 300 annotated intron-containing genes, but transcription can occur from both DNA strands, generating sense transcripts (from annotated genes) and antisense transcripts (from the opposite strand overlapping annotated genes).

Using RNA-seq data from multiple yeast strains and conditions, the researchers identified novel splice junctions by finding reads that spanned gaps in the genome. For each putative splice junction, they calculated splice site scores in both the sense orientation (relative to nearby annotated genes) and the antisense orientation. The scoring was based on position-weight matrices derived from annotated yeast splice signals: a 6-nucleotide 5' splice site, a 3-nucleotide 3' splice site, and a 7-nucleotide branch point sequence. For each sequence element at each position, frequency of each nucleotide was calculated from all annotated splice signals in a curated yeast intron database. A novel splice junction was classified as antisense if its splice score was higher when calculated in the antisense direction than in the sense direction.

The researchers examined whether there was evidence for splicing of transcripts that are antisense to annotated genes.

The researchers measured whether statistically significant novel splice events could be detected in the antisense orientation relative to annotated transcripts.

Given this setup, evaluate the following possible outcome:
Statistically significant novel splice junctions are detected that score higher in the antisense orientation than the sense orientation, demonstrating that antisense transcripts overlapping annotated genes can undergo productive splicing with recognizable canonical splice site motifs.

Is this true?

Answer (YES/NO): YES